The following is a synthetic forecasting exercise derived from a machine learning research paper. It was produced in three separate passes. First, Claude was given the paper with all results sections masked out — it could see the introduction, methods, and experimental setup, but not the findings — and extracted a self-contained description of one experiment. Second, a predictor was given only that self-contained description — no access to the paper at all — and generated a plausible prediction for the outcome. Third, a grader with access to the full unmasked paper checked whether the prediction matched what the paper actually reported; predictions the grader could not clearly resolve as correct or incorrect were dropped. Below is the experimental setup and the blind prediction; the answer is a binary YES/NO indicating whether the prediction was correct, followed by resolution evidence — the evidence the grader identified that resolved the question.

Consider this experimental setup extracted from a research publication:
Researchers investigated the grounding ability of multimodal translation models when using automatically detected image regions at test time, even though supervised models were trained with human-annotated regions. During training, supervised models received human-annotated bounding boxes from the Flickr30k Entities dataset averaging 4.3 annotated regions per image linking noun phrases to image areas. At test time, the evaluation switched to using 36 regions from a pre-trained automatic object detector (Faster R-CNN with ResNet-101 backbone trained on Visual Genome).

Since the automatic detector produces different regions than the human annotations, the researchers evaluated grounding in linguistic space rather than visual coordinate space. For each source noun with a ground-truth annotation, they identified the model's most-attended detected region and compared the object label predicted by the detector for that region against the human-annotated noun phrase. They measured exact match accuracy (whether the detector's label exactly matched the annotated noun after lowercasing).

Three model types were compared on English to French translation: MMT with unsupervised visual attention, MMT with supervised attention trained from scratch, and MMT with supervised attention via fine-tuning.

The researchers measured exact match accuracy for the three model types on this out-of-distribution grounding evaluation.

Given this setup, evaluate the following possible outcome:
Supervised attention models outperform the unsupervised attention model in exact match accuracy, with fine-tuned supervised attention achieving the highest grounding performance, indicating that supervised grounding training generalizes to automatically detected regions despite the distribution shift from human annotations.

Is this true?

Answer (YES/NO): NO